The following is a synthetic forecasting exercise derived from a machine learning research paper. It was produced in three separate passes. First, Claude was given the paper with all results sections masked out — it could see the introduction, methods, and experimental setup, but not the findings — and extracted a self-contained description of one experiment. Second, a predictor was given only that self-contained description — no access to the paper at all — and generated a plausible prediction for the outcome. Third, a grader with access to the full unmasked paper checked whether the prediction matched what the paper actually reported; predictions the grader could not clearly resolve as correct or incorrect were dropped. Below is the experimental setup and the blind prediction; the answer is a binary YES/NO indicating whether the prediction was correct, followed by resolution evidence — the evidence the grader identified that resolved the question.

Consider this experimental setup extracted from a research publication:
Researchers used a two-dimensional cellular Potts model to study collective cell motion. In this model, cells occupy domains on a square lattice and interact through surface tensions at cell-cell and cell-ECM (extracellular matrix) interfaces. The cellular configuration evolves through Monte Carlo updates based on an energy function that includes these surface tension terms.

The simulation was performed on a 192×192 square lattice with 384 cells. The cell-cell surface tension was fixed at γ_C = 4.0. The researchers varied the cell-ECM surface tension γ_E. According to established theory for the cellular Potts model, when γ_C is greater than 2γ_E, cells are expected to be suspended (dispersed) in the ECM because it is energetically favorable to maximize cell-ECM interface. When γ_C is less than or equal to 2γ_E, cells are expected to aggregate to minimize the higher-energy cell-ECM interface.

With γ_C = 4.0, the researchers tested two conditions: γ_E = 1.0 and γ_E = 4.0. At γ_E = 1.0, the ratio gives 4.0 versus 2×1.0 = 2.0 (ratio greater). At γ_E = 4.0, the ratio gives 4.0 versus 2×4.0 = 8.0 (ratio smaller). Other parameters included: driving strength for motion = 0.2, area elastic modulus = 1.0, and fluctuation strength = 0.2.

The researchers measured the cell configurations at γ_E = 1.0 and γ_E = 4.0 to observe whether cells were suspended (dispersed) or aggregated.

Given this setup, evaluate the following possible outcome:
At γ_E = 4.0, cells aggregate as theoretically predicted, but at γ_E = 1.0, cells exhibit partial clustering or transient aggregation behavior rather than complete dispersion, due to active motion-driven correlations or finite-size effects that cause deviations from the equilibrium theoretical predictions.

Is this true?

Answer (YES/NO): NO